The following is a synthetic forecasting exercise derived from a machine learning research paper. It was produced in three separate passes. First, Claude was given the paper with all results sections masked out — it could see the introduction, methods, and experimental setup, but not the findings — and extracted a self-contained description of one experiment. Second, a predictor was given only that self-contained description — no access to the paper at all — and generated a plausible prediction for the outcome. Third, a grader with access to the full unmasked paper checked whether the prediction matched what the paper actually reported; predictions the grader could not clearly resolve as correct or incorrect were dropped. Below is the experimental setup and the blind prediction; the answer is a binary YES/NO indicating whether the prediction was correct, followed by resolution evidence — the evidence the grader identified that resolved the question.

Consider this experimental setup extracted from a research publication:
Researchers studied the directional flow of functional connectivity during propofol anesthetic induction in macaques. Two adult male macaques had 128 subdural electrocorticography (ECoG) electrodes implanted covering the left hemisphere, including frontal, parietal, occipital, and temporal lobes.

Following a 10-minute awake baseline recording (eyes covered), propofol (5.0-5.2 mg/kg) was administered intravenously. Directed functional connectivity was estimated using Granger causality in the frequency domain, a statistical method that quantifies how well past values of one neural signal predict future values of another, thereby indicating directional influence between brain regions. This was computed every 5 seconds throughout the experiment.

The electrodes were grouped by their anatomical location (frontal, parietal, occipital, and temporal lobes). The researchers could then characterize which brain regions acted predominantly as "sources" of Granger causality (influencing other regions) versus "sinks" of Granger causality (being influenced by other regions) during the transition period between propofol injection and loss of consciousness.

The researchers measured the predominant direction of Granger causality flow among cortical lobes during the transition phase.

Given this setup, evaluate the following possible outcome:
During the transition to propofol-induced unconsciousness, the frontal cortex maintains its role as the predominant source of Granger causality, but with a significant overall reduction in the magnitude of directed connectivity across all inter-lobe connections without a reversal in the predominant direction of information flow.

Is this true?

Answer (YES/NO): NO